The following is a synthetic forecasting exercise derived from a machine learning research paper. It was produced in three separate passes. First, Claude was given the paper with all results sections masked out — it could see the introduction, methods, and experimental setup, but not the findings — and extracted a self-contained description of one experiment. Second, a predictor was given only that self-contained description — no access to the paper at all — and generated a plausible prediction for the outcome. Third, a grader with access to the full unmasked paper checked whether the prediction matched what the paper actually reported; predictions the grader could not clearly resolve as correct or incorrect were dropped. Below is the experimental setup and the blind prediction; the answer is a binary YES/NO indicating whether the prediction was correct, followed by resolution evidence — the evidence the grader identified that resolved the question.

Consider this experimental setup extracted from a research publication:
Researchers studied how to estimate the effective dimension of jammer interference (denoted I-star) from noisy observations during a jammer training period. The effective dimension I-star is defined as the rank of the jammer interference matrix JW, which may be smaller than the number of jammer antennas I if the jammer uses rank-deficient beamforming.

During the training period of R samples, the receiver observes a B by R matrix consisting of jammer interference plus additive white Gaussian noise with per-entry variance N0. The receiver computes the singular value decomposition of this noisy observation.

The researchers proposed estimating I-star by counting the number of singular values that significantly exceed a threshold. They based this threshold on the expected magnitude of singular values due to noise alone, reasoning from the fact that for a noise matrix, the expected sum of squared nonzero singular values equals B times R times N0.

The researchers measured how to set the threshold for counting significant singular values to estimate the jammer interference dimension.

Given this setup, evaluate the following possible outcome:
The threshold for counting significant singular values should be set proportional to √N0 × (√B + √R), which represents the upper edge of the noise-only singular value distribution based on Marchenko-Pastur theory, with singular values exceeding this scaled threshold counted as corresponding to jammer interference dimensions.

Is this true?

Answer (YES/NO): NO